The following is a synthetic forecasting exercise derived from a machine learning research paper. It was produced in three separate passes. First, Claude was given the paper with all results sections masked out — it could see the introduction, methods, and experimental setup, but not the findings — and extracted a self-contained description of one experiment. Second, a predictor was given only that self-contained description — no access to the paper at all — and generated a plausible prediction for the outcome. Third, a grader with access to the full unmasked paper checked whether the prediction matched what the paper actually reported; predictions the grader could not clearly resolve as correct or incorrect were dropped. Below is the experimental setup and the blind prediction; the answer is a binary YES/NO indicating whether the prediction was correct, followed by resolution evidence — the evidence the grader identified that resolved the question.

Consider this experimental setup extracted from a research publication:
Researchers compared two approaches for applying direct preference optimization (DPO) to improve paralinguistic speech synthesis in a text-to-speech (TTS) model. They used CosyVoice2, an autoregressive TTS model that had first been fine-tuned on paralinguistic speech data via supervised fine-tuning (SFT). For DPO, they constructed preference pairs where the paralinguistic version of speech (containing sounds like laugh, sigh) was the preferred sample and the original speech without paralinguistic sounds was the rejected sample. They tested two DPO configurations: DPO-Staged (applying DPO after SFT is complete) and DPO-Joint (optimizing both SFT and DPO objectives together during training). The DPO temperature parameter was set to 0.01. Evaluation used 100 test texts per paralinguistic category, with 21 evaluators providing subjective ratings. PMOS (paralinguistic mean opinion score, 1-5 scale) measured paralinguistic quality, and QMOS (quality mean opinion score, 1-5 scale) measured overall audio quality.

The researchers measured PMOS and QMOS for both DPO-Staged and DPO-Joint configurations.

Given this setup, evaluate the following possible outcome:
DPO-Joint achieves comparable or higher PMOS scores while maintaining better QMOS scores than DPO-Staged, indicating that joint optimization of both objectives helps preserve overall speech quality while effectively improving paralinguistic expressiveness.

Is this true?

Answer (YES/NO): YES